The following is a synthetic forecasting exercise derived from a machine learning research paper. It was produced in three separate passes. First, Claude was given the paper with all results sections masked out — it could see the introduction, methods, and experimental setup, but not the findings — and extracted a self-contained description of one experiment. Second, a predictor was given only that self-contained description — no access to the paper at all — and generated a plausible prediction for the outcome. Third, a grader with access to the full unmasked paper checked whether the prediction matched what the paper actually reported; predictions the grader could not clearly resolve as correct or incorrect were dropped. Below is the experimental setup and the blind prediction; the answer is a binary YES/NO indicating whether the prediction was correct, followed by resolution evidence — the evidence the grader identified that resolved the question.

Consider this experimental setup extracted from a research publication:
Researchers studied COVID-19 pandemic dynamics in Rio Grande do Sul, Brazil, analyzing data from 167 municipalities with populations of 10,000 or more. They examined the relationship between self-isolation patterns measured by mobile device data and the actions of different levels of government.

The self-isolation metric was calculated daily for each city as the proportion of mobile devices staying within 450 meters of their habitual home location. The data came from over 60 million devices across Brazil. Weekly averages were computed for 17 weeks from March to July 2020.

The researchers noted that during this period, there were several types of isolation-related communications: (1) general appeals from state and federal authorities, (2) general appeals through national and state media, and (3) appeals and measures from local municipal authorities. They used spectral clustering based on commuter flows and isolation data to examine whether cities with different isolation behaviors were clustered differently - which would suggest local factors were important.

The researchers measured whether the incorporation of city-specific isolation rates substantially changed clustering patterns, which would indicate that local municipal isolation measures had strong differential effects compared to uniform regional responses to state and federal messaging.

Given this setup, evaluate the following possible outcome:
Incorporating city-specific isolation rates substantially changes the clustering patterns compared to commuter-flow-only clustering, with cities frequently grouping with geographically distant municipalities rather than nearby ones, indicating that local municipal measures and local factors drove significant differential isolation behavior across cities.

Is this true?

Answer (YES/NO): NO